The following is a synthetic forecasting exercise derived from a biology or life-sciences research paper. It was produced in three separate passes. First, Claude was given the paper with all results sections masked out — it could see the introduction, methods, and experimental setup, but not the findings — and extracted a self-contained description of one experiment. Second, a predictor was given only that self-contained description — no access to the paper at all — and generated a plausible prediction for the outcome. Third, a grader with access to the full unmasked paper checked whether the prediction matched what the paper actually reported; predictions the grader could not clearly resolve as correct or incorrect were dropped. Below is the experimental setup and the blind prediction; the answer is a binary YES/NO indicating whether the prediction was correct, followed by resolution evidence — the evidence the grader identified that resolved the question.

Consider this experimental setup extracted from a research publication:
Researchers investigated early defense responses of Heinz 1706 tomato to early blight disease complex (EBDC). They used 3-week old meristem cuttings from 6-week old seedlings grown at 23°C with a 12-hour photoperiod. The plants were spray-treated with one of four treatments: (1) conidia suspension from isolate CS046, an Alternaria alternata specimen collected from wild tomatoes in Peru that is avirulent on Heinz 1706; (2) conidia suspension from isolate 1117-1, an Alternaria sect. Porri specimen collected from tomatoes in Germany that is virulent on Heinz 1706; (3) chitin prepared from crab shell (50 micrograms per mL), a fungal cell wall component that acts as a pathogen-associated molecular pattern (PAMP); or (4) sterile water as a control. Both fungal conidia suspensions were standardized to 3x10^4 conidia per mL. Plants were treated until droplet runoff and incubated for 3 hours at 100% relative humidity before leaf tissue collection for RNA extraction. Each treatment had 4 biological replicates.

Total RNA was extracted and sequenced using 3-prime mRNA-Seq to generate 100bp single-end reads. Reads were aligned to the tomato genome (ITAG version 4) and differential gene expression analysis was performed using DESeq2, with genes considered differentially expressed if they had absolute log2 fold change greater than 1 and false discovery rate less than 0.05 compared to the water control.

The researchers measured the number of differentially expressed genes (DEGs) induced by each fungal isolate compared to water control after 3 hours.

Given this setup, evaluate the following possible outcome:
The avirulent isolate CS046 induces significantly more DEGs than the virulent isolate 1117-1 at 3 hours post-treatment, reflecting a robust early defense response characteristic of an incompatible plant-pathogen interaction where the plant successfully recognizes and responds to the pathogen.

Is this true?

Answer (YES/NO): YES